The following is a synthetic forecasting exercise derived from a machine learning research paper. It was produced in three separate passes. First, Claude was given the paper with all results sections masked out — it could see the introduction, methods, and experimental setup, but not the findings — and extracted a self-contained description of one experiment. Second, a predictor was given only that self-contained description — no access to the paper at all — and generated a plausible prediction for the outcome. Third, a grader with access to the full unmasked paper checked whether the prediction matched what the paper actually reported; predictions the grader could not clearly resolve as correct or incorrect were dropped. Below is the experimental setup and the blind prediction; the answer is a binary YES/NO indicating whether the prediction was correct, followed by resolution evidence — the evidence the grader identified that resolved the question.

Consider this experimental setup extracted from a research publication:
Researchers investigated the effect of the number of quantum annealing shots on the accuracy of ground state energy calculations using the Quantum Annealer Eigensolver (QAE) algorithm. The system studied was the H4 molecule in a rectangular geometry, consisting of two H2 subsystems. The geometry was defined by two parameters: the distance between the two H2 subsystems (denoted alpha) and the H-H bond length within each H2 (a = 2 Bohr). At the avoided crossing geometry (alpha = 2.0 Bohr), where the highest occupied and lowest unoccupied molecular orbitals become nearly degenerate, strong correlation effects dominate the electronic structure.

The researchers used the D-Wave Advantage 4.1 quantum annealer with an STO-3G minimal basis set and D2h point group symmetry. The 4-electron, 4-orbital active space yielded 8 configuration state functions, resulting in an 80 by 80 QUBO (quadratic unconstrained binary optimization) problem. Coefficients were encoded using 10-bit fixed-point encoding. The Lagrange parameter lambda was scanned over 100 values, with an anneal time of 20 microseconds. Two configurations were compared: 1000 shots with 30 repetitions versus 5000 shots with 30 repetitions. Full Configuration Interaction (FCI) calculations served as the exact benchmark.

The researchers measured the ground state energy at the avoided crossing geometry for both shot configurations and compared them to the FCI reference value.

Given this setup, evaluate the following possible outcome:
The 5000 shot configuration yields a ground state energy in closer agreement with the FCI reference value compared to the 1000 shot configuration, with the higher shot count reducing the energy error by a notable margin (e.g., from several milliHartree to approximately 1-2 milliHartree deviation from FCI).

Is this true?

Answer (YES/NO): YES